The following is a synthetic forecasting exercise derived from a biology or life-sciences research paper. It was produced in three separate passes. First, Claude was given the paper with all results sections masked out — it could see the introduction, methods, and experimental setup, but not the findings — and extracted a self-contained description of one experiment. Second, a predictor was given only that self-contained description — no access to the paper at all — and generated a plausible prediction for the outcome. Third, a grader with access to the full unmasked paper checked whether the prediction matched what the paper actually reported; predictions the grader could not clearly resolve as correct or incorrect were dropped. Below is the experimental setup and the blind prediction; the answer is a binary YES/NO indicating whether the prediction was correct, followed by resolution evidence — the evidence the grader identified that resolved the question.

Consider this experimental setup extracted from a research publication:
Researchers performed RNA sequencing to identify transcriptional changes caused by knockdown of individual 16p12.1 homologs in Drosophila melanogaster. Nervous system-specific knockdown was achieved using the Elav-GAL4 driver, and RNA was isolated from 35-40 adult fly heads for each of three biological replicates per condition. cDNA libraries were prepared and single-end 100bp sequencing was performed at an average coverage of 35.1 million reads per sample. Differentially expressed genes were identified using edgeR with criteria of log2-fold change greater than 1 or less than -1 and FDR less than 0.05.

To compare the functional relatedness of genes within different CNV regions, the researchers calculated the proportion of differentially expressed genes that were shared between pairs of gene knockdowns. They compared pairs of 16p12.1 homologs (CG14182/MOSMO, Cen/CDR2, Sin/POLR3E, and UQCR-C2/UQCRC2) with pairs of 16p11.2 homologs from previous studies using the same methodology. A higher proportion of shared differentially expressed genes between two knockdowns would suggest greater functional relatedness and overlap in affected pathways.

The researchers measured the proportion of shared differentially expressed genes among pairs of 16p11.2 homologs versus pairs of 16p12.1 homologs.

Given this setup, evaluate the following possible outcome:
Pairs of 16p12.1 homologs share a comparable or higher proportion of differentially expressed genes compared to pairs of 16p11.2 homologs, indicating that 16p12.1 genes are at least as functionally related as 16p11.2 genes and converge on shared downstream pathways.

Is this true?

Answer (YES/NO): NO